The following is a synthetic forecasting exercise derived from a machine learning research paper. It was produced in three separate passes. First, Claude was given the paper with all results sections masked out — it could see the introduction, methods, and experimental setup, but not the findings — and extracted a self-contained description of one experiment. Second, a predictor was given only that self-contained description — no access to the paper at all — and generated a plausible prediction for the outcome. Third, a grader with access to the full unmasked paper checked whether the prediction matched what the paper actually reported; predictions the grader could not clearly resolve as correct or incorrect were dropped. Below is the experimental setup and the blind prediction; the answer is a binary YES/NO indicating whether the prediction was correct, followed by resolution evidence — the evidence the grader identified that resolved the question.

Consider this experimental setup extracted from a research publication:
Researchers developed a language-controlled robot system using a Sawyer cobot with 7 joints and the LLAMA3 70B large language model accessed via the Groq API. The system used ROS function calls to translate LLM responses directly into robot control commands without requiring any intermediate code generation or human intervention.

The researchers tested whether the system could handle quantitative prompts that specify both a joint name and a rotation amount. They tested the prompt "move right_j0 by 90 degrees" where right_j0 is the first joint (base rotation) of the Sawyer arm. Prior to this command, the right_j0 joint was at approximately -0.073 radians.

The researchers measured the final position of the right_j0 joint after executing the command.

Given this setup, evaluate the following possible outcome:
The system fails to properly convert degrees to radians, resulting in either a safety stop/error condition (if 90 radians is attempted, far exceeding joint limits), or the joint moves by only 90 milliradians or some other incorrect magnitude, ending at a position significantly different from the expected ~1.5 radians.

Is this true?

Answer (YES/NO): NO